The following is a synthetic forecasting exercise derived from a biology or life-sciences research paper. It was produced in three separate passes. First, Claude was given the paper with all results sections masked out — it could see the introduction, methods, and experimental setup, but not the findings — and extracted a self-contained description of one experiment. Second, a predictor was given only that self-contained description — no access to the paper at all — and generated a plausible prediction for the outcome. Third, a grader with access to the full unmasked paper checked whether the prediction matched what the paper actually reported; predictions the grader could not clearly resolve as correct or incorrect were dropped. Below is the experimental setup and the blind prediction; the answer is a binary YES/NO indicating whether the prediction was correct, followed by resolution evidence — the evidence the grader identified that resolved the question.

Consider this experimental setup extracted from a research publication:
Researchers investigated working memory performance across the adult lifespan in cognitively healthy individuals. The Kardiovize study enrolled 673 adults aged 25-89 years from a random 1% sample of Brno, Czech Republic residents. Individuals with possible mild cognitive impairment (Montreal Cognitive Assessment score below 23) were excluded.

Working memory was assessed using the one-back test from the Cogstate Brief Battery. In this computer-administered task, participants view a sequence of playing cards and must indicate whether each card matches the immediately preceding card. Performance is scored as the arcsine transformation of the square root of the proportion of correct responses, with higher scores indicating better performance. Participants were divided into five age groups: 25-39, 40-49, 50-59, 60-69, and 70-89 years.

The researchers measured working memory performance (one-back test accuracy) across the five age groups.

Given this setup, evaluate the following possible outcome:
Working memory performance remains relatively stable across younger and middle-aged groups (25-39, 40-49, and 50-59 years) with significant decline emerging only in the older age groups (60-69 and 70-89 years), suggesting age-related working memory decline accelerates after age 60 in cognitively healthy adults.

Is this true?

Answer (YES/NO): NO